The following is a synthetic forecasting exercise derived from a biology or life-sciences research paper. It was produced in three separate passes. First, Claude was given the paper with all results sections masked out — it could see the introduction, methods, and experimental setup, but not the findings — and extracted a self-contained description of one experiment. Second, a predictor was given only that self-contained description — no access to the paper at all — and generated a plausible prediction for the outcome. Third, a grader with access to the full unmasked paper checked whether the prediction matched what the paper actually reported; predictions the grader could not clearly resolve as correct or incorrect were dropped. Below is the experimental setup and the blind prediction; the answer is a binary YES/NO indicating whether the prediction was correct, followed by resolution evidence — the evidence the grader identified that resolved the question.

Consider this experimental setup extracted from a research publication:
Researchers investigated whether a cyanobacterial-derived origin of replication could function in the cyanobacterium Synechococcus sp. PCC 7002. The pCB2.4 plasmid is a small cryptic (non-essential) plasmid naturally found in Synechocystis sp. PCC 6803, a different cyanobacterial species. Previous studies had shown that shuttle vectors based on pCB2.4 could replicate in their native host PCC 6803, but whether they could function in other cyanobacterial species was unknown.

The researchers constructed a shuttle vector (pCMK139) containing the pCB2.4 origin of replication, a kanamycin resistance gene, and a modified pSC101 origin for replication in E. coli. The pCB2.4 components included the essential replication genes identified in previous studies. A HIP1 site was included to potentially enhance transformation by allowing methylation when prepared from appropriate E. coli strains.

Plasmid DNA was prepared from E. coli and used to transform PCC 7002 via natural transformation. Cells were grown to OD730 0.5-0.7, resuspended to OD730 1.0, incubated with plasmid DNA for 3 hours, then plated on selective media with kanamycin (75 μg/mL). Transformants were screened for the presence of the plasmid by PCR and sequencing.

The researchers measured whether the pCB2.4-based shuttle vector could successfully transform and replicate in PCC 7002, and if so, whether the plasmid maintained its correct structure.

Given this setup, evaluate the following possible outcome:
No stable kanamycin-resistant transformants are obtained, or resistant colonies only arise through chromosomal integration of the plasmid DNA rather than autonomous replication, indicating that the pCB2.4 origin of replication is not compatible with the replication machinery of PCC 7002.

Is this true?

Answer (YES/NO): NO